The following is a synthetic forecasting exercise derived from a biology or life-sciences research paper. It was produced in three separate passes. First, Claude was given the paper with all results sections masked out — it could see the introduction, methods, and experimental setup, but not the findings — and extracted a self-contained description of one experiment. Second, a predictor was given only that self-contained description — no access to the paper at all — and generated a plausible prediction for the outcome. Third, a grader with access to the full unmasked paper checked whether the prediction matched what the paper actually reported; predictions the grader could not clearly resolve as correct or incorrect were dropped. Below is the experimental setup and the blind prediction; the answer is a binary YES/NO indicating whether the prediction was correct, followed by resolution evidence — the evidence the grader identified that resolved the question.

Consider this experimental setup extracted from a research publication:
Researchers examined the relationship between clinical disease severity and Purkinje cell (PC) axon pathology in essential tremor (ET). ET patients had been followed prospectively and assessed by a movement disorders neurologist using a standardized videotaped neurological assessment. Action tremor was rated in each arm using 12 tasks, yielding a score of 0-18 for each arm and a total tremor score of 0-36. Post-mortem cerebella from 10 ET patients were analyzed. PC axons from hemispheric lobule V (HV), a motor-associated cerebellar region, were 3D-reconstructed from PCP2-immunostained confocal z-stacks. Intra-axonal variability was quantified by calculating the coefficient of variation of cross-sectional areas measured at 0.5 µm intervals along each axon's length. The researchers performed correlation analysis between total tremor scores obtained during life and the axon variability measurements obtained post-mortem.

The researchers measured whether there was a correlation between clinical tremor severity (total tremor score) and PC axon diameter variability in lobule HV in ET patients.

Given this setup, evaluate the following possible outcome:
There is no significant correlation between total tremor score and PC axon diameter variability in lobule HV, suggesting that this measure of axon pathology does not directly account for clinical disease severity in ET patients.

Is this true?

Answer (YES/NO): YES